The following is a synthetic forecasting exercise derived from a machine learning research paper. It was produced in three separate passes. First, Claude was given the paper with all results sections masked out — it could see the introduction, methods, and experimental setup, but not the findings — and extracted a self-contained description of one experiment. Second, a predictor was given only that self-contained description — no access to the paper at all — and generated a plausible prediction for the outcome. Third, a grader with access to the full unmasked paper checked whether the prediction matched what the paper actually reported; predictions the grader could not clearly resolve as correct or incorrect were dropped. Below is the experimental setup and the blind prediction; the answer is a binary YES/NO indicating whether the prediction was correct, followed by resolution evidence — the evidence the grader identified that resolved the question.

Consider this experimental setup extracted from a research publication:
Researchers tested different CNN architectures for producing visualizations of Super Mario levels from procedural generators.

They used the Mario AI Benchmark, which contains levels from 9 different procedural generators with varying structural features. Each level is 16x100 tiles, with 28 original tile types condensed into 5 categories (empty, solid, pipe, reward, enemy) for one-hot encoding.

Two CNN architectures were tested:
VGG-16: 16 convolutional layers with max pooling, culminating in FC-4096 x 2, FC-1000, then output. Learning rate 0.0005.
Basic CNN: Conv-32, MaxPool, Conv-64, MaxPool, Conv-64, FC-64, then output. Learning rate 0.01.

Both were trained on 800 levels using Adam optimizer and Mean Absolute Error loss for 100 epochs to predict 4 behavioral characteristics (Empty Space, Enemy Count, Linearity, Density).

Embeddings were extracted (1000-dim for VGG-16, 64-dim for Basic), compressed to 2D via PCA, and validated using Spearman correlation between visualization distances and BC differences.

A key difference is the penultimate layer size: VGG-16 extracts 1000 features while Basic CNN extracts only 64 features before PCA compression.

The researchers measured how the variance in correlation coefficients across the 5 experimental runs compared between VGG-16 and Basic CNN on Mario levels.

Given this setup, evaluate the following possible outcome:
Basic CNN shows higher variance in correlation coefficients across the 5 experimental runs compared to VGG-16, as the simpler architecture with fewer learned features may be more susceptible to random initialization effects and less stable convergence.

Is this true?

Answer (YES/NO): YES